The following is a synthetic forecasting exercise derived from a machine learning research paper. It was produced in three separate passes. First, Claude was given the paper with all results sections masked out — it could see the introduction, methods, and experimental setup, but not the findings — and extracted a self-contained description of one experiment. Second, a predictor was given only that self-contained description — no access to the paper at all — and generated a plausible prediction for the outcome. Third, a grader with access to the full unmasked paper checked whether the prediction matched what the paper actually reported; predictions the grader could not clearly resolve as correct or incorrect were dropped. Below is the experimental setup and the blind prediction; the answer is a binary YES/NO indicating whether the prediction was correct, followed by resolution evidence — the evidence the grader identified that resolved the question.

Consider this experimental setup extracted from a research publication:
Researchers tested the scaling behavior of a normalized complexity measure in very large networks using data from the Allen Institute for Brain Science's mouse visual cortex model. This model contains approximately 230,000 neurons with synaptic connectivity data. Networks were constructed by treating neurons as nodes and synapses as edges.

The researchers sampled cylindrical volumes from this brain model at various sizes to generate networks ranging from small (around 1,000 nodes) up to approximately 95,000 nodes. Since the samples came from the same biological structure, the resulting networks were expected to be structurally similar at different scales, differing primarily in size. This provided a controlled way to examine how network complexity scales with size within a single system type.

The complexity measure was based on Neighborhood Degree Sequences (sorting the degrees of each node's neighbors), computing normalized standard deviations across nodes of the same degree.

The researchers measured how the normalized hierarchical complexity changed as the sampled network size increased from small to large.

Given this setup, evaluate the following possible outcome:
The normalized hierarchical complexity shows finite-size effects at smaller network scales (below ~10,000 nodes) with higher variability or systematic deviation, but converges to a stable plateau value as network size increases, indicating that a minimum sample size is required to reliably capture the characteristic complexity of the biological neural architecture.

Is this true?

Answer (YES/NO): NO